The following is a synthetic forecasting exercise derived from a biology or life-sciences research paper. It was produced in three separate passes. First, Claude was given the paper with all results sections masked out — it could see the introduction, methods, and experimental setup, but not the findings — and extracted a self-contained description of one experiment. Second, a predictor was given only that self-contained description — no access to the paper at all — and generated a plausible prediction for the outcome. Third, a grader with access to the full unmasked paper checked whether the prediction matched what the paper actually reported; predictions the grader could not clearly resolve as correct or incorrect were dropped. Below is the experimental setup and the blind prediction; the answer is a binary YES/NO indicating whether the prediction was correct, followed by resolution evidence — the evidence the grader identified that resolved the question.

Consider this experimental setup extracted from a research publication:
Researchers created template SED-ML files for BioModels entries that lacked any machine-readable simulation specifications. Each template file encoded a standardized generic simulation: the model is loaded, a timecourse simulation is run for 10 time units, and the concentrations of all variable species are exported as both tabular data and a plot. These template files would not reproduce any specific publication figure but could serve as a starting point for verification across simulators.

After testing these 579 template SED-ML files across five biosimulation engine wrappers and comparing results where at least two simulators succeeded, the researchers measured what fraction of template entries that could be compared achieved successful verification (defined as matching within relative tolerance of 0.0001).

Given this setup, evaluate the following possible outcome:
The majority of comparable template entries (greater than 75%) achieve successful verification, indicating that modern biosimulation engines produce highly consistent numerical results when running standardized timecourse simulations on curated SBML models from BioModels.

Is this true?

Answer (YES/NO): YES